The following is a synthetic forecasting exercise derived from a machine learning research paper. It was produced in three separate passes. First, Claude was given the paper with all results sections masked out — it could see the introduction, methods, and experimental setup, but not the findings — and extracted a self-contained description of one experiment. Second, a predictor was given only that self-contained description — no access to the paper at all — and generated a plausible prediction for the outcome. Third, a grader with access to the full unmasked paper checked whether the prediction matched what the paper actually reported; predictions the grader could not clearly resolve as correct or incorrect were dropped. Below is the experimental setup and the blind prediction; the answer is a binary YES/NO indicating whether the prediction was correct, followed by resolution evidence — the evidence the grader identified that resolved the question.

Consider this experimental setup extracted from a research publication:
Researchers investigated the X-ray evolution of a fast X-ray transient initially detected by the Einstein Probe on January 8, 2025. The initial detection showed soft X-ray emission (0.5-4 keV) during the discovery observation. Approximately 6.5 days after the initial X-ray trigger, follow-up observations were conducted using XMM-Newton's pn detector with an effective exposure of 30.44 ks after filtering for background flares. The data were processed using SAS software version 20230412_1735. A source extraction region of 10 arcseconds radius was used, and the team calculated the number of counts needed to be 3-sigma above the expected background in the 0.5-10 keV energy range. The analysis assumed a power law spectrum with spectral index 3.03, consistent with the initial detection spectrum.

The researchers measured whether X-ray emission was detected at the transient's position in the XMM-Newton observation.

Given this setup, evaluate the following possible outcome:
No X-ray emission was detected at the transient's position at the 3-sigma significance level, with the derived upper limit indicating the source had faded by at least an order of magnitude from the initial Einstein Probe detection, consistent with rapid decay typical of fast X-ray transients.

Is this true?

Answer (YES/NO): YES